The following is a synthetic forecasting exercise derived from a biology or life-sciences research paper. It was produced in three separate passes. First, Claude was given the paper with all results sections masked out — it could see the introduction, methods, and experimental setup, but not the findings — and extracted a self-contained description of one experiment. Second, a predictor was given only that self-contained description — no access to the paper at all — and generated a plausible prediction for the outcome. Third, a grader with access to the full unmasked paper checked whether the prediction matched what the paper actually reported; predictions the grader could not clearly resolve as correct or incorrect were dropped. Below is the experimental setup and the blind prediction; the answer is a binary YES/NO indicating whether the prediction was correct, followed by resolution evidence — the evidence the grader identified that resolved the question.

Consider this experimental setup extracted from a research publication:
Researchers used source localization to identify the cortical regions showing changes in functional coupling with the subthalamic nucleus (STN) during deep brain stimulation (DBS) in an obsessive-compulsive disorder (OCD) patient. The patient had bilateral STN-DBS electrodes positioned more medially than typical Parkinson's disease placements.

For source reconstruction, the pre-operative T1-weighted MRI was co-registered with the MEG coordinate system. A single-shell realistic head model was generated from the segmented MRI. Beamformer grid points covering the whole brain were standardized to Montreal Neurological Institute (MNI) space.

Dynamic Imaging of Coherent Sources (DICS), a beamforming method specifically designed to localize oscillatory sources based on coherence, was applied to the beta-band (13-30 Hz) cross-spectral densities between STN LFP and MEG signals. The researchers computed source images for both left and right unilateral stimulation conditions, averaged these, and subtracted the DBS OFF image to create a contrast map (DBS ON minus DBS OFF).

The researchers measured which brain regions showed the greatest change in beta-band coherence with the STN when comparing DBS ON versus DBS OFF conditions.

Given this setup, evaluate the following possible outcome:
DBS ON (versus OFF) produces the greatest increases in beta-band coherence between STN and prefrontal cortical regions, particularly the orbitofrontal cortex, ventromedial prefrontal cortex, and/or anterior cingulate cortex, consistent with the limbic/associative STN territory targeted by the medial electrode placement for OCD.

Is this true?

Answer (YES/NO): NO